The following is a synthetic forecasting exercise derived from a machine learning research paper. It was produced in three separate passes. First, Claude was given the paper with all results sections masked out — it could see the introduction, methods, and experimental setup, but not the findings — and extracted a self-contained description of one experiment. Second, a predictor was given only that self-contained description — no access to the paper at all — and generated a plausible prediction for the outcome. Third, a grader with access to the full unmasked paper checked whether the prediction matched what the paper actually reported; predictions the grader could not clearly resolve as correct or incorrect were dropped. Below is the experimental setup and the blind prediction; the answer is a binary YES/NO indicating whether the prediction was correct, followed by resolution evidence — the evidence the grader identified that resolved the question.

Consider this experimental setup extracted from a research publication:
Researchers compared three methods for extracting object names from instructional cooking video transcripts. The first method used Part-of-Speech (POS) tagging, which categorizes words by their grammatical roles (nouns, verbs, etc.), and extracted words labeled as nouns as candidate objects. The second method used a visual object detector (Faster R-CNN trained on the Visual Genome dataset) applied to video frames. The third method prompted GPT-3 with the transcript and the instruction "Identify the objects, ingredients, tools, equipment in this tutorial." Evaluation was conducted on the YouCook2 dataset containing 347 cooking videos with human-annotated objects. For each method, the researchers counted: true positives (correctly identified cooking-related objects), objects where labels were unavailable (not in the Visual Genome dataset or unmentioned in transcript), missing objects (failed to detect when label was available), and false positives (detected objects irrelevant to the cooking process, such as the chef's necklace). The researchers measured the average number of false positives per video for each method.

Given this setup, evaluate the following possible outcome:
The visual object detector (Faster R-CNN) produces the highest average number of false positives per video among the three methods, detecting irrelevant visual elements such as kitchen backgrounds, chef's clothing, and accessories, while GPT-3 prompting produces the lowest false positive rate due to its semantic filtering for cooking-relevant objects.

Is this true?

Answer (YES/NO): YES